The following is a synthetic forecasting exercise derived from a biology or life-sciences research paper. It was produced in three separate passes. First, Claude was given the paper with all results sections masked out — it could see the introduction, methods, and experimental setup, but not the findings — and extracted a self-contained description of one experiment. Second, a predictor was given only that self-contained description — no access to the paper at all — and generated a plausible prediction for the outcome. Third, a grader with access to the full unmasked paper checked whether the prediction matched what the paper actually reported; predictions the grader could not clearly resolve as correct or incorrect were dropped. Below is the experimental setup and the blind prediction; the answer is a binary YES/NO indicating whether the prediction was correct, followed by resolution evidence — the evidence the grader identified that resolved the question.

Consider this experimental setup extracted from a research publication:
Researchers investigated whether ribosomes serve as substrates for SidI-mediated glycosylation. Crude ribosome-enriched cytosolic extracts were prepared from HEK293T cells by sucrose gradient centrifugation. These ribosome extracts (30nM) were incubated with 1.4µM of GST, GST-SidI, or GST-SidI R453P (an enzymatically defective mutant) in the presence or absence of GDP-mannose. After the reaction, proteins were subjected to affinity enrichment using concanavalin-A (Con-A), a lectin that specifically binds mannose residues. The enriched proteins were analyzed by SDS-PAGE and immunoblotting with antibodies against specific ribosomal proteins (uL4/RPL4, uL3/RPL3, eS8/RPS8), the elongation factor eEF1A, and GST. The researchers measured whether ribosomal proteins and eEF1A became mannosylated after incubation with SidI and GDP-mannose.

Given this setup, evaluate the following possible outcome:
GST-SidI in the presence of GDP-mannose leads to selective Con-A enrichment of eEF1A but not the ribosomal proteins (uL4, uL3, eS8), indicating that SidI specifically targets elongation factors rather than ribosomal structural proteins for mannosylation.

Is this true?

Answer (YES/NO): NO